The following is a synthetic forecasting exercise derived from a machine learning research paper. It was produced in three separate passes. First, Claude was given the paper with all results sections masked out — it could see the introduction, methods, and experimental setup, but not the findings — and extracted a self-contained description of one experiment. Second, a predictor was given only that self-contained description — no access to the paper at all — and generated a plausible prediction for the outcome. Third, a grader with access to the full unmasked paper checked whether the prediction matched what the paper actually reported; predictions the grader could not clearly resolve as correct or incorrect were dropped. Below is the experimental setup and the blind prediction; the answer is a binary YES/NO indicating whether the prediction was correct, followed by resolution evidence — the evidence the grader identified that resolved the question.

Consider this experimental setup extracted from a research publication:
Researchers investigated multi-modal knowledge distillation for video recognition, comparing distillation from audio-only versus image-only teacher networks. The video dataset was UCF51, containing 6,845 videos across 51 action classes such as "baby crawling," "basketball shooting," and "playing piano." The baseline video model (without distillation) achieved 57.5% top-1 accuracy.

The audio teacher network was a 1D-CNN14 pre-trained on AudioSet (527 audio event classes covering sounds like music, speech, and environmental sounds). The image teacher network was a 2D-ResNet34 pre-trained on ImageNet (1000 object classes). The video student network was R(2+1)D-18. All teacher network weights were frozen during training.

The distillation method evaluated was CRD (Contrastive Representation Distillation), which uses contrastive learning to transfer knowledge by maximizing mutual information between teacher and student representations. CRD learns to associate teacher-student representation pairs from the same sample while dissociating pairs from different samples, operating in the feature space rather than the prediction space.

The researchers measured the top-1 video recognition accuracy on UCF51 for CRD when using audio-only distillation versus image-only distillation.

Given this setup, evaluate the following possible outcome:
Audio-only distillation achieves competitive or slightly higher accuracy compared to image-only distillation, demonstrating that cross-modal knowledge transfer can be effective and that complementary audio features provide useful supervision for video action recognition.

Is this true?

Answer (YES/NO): NO